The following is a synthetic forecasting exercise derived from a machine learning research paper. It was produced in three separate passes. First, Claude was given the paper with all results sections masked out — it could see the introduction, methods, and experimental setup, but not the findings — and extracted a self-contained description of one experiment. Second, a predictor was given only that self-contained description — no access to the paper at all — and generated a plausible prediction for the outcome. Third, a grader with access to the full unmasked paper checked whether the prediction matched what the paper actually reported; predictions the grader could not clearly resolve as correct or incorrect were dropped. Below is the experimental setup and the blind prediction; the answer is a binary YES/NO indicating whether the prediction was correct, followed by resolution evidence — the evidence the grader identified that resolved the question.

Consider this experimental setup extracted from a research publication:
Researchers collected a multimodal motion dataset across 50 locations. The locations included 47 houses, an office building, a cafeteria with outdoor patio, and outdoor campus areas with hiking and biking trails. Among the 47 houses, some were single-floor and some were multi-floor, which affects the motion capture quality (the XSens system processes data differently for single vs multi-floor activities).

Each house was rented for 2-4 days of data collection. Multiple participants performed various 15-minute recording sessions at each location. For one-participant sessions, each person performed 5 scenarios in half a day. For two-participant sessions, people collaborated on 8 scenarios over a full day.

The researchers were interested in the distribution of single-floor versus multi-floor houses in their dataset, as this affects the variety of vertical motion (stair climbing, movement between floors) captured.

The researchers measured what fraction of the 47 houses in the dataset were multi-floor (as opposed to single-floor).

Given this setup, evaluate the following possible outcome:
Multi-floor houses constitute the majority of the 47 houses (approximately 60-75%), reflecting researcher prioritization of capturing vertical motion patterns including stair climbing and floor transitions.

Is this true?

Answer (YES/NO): YES